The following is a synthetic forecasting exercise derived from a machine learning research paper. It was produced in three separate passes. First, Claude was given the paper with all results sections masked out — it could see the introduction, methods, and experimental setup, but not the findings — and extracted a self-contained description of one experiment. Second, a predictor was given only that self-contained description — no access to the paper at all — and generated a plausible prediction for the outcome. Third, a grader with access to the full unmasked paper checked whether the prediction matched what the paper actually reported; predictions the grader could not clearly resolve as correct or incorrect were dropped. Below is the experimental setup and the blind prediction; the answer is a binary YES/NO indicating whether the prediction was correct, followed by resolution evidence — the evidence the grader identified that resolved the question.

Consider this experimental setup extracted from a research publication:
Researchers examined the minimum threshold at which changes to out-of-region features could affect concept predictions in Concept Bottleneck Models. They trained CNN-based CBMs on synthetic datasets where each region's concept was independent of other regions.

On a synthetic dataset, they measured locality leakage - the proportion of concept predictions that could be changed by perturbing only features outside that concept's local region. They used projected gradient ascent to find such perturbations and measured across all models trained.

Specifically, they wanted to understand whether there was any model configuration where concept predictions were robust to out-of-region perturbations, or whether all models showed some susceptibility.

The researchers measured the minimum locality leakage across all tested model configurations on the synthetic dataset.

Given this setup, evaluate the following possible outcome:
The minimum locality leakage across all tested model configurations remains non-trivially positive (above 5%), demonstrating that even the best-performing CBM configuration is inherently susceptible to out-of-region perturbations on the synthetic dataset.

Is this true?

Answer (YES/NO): YES